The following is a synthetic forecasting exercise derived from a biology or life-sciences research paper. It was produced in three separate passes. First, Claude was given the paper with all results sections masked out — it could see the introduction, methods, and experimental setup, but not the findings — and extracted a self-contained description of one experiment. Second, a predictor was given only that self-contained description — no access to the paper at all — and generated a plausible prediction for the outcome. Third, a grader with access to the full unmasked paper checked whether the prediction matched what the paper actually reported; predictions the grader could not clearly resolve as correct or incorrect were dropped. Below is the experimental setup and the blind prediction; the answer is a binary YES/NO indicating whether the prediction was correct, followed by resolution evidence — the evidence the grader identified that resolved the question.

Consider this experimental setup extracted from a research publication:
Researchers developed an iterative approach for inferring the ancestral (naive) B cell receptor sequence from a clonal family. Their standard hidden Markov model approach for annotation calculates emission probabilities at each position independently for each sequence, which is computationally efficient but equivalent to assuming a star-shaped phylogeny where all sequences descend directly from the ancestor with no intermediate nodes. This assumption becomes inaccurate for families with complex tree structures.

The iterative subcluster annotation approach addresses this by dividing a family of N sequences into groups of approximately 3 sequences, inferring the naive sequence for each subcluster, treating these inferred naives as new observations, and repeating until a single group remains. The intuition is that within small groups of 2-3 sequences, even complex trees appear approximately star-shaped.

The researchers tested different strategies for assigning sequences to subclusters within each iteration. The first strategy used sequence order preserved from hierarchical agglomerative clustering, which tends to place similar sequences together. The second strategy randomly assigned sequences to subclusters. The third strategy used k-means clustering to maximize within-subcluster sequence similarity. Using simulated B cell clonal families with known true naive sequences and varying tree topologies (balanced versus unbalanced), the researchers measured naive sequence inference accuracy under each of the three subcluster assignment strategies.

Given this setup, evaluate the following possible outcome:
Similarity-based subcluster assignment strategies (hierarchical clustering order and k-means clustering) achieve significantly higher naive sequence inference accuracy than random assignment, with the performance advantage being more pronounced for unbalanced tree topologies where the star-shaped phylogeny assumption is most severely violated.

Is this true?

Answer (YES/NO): NO